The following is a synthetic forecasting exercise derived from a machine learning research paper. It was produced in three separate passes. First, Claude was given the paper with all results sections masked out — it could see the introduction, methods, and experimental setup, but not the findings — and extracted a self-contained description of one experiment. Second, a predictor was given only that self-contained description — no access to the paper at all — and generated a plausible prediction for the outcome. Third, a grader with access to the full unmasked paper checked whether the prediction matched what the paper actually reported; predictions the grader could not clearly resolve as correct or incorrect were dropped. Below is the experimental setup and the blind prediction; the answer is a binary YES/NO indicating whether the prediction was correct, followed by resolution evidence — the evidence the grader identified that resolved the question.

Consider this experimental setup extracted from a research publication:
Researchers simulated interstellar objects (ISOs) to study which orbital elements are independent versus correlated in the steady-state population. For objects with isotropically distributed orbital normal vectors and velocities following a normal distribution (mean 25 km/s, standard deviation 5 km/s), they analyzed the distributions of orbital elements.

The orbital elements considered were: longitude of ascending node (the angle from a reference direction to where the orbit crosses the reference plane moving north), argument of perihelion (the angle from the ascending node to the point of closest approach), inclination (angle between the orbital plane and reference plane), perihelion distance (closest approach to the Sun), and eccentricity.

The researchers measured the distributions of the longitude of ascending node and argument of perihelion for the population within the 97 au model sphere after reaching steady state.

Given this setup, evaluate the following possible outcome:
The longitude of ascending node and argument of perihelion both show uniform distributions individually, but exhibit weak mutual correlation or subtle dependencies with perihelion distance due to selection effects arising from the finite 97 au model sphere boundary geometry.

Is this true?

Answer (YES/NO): NO